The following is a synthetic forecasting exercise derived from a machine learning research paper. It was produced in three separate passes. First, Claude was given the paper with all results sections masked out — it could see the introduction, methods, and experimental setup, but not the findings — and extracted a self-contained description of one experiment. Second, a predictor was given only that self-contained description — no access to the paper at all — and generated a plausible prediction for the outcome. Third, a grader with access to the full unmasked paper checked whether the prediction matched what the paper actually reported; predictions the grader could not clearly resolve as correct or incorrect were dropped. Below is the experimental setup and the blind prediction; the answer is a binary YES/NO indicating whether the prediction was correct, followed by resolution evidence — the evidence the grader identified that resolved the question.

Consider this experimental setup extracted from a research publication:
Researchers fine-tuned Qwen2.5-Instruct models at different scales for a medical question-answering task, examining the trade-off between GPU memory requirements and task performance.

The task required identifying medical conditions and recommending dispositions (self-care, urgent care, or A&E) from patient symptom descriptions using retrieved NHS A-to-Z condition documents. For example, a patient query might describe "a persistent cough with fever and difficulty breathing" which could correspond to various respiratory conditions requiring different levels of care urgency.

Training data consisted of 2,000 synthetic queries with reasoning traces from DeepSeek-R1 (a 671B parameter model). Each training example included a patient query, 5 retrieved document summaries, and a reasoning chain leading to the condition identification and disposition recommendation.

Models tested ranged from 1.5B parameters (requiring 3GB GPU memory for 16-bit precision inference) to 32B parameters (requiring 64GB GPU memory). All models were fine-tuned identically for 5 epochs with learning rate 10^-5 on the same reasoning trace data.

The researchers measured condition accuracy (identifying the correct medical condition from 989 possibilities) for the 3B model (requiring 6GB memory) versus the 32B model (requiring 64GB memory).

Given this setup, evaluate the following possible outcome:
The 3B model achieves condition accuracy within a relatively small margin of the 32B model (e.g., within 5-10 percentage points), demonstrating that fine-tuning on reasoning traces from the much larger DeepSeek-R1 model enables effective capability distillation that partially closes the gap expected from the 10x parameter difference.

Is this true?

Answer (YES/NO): NO